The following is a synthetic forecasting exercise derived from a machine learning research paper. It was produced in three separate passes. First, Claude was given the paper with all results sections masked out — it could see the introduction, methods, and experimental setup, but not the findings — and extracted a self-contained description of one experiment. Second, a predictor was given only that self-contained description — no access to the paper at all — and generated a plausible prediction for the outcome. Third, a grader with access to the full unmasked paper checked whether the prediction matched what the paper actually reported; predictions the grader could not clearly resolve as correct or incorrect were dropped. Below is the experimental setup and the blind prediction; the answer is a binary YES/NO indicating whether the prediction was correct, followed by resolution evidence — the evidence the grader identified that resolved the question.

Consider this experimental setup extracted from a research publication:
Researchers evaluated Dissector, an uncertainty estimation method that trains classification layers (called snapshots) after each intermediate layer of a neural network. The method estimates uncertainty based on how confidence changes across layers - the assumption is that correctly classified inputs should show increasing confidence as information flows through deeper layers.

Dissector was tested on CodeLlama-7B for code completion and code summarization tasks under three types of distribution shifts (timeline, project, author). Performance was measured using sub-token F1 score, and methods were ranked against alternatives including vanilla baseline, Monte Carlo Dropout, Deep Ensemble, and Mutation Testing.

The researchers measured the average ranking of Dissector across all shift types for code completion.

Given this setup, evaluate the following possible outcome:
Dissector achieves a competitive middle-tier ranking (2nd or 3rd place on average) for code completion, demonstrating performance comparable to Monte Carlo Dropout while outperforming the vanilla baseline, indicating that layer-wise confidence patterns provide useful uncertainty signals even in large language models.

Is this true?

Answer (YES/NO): NO